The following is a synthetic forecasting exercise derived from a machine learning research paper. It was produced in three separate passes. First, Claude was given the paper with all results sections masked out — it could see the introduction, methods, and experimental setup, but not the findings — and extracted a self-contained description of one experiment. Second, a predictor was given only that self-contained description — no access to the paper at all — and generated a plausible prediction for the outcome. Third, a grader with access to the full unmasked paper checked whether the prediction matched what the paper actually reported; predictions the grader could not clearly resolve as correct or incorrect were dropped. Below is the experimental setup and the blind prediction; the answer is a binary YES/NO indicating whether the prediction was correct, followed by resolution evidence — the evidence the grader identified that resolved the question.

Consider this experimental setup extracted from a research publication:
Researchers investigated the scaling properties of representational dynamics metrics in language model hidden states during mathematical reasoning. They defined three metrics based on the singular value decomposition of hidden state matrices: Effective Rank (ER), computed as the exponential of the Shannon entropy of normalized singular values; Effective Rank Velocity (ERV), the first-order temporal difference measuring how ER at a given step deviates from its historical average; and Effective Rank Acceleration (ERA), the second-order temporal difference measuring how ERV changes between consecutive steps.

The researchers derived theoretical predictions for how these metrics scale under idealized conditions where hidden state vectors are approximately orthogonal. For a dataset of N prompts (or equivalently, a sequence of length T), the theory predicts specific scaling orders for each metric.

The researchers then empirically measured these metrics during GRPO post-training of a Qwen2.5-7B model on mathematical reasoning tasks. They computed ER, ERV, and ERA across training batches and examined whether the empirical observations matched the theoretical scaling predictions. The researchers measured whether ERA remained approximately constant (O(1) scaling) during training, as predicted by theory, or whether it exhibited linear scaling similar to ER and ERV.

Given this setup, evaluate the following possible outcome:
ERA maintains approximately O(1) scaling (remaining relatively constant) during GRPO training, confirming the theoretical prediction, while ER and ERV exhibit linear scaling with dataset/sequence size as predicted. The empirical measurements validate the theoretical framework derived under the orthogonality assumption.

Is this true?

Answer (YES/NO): YES